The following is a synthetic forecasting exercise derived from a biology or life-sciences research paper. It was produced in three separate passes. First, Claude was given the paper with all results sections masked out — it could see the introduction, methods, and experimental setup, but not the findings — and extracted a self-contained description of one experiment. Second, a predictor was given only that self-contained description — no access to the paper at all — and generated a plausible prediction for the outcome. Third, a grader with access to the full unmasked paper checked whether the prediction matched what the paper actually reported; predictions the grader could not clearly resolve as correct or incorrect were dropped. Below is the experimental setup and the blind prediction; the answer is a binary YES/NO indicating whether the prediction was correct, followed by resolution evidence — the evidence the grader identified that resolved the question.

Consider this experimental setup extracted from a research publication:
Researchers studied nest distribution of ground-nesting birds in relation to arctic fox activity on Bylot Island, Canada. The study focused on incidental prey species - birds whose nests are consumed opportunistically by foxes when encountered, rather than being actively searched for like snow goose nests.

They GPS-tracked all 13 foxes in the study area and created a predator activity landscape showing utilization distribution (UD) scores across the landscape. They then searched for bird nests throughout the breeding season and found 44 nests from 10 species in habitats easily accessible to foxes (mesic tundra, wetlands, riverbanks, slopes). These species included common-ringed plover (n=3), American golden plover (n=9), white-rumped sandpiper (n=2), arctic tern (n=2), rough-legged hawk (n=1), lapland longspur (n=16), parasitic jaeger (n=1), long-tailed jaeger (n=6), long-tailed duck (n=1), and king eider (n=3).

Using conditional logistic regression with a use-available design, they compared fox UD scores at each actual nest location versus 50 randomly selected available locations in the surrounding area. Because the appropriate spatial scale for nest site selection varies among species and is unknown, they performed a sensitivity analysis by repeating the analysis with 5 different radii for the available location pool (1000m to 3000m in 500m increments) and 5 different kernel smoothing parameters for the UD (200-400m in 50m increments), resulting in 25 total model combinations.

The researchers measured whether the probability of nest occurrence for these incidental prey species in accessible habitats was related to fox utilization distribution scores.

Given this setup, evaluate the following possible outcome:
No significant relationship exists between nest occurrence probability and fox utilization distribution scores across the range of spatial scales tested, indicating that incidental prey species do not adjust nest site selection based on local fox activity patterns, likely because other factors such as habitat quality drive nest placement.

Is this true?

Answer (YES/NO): NO